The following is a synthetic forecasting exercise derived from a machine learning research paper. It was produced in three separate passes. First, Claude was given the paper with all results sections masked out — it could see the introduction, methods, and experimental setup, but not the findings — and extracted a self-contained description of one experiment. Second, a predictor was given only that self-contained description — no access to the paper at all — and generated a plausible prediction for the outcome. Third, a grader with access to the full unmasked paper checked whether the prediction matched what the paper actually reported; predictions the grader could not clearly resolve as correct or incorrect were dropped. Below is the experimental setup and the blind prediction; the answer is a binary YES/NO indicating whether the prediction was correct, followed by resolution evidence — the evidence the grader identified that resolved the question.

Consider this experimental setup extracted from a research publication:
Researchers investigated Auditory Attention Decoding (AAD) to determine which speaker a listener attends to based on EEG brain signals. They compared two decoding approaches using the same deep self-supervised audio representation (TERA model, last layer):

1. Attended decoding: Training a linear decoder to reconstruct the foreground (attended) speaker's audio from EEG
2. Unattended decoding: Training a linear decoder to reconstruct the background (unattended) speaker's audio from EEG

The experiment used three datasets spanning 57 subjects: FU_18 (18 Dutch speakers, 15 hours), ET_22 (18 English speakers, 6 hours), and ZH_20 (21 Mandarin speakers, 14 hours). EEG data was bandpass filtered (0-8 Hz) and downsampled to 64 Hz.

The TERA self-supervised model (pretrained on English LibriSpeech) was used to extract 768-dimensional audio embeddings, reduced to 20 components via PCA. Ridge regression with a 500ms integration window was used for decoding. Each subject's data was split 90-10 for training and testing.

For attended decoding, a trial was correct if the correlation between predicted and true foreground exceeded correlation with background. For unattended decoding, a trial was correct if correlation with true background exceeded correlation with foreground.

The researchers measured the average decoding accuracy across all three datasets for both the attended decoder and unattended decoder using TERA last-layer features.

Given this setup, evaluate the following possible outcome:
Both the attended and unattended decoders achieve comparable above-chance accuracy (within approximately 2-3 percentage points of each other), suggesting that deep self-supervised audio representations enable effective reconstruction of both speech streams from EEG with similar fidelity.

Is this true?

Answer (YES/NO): NO